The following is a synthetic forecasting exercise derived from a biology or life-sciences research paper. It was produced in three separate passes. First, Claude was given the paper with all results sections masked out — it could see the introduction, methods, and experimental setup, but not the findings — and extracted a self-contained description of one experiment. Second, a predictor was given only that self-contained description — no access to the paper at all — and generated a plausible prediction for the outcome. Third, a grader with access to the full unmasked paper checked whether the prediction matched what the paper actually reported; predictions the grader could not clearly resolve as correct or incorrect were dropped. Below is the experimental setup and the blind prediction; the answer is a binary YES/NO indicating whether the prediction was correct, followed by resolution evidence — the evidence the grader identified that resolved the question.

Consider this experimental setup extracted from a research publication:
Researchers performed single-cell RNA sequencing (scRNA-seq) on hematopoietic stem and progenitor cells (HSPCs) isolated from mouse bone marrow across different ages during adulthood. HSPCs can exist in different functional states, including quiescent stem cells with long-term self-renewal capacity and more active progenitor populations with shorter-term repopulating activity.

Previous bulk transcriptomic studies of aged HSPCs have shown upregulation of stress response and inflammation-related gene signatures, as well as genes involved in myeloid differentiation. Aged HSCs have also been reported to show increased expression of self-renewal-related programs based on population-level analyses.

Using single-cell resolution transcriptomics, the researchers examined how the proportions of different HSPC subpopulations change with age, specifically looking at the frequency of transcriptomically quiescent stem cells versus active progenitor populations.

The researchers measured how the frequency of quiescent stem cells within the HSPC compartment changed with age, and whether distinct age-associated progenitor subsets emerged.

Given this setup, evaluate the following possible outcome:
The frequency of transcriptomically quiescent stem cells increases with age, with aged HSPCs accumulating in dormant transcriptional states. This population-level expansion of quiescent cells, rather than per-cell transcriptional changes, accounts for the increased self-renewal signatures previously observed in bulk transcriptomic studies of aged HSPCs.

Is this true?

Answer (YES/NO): NO